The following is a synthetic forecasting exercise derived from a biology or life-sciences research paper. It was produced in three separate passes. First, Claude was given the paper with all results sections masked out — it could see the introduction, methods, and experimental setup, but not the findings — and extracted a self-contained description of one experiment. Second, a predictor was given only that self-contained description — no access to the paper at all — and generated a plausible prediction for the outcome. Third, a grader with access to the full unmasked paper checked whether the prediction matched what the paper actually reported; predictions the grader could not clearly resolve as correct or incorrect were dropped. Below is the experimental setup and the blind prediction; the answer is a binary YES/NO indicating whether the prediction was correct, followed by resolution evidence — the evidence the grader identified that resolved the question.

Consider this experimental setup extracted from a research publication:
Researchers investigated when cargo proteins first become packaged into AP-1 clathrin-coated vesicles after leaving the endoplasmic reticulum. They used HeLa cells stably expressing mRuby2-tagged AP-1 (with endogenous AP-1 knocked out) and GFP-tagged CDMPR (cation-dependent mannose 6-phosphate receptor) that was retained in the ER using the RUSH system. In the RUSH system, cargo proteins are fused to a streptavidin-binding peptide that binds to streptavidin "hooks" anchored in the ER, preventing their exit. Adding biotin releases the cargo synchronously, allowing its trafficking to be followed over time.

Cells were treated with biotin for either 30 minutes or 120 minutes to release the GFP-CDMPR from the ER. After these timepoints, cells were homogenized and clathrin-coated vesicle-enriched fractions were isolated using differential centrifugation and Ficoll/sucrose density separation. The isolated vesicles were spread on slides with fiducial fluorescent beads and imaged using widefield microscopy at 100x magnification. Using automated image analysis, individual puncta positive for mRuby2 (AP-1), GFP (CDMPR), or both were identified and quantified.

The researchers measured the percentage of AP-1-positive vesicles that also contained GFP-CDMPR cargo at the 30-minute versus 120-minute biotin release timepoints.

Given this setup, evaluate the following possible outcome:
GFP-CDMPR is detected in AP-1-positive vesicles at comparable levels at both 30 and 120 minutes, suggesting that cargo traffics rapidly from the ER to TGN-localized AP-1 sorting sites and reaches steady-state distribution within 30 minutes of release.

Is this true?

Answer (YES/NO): NO